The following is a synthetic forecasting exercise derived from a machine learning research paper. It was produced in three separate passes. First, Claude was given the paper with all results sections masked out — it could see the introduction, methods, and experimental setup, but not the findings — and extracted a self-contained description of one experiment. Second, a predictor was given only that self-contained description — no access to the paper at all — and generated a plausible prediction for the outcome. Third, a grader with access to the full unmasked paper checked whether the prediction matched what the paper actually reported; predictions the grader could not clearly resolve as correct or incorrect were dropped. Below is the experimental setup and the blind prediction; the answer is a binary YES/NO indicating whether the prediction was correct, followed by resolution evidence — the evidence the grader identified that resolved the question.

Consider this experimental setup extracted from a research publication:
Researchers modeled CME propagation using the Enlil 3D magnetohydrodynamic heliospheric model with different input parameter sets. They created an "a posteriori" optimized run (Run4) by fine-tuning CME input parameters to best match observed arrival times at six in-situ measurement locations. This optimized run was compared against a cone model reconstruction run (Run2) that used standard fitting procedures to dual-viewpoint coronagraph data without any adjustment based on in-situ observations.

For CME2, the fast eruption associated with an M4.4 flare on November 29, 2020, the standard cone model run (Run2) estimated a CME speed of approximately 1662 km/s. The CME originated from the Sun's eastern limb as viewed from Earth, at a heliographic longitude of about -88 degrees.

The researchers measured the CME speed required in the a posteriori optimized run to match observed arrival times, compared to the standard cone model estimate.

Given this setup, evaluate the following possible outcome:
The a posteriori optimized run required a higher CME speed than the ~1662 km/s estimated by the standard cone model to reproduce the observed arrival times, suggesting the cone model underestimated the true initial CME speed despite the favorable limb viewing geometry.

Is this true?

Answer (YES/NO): YES